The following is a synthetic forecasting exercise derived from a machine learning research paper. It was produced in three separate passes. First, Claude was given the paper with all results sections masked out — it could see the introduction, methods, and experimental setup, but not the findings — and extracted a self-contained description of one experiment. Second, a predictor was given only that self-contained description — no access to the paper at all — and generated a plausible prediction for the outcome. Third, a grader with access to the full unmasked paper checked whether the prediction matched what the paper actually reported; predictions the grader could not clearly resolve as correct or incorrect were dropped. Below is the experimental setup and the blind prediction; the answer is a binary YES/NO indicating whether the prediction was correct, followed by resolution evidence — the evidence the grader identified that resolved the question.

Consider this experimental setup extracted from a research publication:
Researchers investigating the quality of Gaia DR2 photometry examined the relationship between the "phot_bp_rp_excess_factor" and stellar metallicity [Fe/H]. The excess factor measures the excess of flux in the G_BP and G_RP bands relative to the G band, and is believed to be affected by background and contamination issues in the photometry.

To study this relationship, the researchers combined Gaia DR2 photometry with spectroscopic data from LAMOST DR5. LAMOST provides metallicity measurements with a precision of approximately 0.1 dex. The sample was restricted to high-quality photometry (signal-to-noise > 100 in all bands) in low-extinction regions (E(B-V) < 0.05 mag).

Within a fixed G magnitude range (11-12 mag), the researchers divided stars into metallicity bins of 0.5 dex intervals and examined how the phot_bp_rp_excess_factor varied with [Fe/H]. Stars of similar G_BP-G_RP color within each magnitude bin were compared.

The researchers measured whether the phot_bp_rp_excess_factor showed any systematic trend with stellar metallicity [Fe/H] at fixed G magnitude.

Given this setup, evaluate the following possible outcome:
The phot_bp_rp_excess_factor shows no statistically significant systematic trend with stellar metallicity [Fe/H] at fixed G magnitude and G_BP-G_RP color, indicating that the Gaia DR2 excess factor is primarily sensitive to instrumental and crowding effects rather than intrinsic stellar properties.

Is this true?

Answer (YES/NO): NO